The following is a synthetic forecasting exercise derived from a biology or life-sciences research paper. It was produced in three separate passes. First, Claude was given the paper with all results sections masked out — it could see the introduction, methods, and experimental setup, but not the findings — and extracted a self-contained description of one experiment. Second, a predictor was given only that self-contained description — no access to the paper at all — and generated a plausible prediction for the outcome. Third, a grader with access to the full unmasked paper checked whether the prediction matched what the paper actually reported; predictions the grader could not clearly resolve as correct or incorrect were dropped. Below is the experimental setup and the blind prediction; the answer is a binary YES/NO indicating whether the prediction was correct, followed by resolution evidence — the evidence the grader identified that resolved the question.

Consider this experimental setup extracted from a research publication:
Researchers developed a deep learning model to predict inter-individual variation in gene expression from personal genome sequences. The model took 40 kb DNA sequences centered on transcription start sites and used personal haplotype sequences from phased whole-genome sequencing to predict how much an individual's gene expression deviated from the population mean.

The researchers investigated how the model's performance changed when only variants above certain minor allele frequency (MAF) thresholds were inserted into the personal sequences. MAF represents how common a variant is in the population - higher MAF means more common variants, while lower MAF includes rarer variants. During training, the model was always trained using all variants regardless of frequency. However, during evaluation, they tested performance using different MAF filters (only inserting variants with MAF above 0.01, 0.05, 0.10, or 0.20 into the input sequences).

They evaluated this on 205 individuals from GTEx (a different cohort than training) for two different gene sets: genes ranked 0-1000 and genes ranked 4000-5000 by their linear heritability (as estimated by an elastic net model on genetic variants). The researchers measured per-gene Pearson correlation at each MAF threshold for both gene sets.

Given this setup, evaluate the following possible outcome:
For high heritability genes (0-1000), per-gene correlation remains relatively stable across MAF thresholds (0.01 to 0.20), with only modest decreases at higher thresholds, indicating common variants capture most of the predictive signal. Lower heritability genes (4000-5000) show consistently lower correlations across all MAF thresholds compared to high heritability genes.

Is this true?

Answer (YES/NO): NO